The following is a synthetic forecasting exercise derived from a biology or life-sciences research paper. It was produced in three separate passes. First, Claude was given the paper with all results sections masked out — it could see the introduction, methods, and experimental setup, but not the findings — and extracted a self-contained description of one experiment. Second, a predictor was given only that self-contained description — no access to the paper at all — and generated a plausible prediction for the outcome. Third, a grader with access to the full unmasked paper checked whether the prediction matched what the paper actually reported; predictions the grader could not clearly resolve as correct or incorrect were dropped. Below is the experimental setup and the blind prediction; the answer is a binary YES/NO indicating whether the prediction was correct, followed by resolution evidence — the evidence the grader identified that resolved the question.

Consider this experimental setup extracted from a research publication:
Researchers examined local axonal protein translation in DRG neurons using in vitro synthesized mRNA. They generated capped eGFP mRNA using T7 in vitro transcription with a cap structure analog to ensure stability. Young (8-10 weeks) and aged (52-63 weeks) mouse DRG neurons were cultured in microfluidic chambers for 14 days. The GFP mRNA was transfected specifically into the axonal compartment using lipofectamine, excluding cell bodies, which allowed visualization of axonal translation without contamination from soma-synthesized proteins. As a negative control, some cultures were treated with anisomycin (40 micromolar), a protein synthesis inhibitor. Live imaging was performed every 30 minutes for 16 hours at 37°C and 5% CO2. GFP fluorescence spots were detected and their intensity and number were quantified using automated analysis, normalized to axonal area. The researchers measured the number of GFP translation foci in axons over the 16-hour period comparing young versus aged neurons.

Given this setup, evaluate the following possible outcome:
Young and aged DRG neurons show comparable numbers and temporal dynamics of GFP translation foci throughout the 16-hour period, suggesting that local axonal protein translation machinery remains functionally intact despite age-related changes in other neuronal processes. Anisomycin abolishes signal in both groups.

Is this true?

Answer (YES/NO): NO